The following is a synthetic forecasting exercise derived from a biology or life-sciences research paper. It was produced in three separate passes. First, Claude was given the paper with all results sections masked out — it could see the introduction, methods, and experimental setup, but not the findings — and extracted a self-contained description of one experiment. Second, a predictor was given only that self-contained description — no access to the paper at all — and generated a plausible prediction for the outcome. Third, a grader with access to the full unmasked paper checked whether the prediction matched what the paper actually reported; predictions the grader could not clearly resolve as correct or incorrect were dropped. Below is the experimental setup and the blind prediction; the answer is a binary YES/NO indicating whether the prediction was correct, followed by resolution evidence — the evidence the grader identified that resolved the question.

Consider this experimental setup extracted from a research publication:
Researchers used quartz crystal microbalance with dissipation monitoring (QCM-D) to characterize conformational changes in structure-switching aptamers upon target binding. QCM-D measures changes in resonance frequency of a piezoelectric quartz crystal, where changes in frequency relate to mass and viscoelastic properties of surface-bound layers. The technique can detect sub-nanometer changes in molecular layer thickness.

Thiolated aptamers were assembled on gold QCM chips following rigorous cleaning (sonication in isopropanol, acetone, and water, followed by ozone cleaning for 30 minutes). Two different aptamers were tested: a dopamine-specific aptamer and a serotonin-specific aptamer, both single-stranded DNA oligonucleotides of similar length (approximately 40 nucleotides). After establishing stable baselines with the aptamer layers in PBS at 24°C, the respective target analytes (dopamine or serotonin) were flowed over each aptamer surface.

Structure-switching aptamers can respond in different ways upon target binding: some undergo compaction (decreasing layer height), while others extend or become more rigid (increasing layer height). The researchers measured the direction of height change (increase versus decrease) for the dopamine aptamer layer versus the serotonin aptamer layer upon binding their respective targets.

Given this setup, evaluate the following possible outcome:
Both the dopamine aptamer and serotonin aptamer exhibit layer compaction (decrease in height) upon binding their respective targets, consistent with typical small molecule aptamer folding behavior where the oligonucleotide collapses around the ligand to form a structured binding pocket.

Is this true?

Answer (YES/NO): NO